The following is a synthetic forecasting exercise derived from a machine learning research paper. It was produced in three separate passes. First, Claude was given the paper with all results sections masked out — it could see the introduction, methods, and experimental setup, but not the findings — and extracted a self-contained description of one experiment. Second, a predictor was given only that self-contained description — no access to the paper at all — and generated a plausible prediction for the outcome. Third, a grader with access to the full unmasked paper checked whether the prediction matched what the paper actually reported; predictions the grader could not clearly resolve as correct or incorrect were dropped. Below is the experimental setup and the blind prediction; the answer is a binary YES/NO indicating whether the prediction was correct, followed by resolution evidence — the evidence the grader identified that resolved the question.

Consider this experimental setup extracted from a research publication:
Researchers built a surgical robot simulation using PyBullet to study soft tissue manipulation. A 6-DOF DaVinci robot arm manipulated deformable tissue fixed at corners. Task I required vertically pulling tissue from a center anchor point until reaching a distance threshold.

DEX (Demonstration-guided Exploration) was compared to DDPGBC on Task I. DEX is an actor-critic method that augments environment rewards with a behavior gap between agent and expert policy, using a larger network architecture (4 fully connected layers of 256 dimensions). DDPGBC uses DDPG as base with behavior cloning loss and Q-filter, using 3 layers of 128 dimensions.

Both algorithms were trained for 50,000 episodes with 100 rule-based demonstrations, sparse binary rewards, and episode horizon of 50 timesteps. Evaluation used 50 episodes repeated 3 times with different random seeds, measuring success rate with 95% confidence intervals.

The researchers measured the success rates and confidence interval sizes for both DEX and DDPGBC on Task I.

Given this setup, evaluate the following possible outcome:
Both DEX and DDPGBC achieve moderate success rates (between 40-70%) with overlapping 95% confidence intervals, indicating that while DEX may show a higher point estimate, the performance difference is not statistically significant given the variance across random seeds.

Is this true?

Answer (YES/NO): NO